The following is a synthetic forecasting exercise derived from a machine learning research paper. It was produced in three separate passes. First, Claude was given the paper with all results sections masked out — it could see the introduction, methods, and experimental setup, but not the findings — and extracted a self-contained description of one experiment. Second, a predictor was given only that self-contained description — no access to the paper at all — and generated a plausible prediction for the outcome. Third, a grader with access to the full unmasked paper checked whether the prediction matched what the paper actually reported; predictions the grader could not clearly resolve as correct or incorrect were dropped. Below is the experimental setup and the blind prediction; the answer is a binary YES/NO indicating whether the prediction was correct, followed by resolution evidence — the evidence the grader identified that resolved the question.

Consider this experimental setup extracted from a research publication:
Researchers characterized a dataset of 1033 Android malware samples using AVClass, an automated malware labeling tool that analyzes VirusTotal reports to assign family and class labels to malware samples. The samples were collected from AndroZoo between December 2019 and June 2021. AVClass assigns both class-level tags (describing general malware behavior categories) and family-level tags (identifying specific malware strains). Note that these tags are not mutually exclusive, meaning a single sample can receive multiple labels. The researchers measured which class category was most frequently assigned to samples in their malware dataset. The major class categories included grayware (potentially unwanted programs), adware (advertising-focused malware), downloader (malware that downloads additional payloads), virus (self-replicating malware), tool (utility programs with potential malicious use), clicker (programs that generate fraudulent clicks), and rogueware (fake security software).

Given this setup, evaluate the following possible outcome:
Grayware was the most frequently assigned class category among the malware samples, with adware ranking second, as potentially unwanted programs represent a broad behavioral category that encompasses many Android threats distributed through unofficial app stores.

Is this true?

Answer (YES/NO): YES